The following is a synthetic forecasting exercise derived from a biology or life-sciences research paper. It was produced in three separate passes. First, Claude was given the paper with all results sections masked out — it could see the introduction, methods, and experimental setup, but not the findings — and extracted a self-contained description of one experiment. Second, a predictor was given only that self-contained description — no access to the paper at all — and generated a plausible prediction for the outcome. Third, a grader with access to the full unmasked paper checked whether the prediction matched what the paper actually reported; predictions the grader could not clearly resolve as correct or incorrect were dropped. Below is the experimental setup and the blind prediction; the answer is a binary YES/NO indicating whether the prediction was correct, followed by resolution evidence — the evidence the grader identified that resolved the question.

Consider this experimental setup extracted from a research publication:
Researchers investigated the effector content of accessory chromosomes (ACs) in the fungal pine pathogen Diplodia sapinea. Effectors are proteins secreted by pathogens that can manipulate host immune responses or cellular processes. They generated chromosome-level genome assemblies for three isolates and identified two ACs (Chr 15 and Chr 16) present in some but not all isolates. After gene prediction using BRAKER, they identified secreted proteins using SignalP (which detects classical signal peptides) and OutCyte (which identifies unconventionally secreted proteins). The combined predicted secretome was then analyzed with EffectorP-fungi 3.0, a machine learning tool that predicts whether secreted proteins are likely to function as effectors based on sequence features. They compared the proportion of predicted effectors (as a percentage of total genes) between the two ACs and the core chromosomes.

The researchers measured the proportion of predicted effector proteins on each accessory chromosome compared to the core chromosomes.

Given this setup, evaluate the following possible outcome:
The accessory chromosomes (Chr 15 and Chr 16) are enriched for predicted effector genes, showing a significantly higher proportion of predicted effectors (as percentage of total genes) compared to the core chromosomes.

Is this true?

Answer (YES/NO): YES